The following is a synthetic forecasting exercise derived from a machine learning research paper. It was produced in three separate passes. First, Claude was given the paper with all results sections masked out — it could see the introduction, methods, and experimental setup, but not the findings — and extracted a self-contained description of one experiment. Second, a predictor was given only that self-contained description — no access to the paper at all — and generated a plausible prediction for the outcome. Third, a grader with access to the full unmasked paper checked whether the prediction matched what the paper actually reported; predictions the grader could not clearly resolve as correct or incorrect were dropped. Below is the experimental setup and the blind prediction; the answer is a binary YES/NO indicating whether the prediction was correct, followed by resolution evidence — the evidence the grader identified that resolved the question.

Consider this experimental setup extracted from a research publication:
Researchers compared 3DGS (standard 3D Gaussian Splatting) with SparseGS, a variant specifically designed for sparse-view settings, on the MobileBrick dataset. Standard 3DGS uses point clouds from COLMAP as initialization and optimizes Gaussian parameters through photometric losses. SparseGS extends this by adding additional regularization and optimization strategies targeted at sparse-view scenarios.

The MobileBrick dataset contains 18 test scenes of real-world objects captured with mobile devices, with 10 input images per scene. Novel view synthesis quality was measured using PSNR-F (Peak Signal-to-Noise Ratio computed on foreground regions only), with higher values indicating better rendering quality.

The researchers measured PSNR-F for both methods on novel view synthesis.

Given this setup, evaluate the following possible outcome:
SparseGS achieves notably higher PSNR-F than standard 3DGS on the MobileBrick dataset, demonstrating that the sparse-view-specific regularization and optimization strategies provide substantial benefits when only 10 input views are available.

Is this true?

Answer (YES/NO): NO